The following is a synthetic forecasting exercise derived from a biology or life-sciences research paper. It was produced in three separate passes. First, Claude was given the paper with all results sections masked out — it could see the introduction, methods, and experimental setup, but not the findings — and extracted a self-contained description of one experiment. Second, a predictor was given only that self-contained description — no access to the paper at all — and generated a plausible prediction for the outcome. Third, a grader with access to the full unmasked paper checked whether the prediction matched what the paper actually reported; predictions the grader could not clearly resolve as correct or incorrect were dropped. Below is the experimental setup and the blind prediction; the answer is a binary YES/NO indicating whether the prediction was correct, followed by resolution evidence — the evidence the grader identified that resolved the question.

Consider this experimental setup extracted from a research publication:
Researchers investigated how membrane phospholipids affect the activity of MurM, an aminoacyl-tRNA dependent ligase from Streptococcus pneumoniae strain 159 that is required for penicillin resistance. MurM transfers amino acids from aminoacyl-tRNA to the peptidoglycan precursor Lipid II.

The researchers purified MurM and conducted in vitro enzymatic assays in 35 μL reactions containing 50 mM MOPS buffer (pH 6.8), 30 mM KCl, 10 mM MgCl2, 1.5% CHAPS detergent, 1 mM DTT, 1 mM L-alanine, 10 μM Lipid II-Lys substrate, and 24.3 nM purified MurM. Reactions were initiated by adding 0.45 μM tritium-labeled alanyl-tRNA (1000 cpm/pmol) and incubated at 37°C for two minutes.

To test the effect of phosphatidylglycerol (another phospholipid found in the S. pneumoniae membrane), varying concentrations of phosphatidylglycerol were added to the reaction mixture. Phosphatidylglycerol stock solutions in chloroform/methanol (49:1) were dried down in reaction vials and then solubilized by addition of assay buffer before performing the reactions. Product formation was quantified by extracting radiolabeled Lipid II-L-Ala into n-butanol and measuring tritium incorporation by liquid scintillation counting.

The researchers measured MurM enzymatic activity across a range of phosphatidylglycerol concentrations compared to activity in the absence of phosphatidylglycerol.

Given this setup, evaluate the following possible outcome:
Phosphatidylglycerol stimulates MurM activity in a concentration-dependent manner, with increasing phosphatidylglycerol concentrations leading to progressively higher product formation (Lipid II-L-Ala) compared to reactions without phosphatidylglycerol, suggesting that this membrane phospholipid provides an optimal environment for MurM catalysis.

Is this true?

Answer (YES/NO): NO